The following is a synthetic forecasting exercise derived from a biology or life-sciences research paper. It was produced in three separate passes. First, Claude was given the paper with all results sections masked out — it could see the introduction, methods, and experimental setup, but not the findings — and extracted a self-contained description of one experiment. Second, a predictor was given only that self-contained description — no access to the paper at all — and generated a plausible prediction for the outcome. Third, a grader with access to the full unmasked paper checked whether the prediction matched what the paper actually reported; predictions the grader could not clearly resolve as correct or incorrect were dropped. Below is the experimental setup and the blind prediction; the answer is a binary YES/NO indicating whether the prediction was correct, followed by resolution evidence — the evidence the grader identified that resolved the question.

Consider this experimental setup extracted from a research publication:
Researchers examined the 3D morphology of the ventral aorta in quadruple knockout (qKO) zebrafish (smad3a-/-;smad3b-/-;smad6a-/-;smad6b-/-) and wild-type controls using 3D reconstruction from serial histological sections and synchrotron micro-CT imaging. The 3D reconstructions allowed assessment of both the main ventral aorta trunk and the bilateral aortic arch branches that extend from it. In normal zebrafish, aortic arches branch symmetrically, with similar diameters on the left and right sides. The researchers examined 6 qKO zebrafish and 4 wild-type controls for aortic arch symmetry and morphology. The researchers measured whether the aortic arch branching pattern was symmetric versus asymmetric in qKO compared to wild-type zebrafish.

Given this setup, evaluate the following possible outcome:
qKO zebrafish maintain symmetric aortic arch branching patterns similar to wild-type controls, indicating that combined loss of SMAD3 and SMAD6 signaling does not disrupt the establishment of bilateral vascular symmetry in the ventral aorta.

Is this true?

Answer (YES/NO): NO